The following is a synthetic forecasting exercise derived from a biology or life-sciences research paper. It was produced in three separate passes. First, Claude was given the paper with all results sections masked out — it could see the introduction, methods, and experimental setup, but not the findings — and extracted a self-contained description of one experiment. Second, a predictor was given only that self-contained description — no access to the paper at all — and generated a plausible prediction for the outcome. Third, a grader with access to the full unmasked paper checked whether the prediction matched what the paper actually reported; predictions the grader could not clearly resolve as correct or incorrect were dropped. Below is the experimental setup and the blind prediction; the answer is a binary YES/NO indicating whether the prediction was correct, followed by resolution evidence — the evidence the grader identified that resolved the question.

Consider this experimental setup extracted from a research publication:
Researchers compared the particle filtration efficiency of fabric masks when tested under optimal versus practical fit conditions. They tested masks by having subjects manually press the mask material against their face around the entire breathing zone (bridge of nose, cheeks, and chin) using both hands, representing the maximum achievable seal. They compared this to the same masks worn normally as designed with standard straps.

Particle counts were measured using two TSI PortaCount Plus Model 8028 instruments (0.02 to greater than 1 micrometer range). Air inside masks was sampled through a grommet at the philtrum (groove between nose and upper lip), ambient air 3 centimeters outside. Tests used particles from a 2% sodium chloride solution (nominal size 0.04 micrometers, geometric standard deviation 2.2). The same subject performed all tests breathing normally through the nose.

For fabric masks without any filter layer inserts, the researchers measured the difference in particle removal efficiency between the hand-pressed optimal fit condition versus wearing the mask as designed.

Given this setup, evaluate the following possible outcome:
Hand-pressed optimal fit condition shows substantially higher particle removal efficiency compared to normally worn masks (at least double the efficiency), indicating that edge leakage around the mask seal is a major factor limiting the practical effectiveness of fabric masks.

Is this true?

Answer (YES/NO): NO